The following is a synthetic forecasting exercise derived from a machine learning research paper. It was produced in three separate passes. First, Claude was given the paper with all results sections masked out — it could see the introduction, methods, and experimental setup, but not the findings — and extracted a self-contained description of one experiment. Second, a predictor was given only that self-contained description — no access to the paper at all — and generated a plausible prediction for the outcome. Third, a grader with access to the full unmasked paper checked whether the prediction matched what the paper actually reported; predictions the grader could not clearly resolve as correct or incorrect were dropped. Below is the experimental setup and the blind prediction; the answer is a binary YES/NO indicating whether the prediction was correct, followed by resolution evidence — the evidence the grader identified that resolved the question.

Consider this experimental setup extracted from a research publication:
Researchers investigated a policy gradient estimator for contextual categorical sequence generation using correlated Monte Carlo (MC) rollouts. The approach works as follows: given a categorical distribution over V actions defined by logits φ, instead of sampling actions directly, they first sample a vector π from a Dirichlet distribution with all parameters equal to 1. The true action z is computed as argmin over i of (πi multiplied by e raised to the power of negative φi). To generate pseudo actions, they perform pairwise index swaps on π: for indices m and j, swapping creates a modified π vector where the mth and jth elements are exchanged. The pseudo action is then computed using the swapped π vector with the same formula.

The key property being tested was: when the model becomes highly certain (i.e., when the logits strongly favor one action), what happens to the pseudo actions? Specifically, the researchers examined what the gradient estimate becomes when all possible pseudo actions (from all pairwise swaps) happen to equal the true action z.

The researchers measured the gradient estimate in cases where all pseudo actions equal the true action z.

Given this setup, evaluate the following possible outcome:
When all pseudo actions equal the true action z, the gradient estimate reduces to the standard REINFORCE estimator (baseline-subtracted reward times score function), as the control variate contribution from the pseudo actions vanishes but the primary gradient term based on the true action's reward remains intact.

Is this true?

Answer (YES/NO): NO